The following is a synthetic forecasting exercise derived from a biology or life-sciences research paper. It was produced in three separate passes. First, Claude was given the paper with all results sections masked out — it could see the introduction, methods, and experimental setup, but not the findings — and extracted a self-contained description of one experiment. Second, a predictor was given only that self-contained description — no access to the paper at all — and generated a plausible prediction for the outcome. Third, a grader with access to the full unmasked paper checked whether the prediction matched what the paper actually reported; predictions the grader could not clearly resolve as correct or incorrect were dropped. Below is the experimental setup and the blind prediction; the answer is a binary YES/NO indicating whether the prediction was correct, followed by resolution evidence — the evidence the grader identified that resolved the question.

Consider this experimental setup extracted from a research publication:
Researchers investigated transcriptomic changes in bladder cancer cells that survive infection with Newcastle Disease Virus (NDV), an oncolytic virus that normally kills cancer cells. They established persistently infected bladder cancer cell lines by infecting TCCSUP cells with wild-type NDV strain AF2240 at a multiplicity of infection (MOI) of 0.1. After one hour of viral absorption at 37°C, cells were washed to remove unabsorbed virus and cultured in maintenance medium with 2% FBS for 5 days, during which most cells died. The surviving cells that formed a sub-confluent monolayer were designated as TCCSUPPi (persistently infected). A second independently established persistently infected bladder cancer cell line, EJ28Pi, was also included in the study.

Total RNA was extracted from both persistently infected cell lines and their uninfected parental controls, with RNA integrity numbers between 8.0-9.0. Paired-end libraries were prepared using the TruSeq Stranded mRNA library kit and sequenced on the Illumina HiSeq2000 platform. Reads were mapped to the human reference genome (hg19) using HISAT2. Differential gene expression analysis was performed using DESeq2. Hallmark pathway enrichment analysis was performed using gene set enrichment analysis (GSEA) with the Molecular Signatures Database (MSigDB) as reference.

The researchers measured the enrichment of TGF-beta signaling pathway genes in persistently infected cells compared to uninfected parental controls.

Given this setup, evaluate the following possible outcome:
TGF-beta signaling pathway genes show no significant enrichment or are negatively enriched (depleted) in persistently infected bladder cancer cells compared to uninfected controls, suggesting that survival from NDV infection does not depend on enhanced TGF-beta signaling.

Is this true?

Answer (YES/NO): NO